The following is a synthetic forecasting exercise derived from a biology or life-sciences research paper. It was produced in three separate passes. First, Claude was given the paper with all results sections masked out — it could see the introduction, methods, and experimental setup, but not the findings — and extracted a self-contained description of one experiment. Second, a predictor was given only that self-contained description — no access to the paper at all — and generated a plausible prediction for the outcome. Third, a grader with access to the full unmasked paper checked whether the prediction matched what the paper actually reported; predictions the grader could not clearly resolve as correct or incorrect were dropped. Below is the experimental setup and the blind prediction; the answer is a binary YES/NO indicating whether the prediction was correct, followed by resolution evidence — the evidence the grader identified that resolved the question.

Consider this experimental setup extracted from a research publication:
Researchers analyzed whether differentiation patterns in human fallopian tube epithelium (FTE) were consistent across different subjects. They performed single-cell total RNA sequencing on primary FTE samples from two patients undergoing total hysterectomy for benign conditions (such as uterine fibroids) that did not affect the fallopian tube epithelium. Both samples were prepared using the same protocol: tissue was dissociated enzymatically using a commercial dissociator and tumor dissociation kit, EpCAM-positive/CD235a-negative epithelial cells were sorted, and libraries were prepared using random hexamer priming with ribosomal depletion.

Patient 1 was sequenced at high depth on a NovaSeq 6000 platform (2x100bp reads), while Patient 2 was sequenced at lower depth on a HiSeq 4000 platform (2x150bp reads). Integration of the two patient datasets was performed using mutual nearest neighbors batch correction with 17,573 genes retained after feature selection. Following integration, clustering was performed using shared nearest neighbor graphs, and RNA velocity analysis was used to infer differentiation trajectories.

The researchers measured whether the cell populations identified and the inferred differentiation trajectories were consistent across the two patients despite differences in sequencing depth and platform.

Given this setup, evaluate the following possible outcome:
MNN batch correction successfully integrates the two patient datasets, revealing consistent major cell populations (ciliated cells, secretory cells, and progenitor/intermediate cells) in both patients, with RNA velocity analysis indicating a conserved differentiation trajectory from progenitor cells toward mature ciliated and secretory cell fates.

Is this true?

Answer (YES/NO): YES